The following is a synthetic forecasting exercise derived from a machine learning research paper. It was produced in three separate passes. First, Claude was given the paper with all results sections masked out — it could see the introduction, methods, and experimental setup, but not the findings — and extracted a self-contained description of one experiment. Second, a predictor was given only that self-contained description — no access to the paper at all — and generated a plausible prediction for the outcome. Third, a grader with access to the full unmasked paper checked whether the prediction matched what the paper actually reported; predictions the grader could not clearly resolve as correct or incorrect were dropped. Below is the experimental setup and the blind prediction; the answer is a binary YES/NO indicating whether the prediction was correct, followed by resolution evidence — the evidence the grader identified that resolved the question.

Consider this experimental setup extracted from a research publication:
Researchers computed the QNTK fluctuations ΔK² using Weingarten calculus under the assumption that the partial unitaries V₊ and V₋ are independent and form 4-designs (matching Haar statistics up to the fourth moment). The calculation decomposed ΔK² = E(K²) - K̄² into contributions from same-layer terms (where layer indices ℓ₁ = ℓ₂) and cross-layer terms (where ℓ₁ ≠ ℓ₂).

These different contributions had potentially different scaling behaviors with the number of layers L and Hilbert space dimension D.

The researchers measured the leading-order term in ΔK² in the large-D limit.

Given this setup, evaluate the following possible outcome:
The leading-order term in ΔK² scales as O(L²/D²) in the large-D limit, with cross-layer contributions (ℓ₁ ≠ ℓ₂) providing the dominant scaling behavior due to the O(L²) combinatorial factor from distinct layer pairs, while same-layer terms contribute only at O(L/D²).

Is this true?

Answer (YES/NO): NO